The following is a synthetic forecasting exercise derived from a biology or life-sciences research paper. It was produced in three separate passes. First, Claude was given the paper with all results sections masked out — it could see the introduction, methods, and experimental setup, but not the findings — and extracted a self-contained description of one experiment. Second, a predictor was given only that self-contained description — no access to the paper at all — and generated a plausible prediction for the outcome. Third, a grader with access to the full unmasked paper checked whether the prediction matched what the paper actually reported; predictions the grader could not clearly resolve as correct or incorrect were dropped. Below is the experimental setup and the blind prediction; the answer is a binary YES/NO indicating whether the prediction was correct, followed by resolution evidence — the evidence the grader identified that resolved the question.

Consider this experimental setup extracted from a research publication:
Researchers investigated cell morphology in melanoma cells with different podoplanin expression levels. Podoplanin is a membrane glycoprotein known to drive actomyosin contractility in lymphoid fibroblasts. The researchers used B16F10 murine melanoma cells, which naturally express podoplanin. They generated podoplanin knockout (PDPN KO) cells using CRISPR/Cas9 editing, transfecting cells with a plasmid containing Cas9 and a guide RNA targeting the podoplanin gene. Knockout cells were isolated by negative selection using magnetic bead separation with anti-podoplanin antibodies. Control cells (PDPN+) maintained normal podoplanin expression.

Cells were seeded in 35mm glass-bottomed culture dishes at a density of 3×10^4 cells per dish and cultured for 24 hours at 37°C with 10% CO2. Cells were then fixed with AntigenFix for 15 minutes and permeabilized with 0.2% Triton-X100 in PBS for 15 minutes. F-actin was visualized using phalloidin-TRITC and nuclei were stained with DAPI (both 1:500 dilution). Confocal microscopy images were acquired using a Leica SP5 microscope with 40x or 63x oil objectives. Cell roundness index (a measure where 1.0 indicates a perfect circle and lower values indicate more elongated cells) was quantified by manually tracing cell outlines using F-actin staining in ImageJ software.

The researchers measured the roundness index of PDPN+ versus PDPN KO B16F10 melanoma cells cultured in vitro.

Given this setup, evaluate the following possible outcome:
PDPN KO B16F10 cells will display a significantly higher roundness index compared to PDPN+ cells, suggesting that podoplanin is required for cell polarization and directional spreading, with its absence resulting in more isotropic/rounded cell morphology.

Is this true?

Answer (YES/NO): NO